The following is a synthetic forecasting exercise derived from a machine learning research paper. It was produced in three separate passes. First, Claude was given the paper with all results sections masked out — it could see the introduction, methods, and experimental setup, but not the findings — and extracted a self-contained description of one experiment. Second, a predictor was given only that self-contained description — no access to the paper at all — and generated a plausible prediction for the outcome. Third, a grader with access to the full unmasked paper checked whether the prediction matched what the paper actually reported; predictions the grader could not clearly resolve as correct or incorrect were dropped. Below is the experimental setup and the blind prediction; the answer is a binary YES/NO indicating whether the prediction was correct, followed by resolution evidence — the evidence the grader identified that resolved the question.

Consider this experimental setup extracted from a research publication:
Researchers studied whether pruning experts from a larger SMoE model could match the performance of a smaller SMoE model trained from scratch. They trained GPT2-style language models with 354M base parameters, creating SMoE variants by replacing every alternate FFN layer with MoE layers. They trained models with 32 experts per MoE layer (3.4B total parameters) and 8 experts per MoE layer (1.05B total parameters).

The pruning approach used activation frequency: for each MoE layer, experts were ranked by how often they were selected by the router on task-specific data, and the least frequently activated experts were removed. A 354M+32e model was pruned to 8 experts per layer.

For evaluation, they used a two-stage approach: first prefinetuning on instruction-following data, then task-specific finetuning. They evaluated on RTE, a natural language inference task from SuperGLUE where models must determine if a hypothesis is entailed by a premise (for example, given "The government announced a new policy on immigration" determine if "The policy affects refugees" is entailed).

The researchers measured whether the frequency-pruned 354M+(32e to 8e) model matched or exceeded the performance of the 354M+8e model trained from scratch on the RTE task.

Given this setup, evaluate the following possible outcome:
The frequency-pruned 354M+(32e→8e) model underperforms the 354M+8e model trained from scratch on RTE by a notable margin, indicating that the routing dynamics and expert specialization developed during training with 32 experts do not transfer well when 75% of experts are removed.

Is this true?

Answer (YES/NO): YES